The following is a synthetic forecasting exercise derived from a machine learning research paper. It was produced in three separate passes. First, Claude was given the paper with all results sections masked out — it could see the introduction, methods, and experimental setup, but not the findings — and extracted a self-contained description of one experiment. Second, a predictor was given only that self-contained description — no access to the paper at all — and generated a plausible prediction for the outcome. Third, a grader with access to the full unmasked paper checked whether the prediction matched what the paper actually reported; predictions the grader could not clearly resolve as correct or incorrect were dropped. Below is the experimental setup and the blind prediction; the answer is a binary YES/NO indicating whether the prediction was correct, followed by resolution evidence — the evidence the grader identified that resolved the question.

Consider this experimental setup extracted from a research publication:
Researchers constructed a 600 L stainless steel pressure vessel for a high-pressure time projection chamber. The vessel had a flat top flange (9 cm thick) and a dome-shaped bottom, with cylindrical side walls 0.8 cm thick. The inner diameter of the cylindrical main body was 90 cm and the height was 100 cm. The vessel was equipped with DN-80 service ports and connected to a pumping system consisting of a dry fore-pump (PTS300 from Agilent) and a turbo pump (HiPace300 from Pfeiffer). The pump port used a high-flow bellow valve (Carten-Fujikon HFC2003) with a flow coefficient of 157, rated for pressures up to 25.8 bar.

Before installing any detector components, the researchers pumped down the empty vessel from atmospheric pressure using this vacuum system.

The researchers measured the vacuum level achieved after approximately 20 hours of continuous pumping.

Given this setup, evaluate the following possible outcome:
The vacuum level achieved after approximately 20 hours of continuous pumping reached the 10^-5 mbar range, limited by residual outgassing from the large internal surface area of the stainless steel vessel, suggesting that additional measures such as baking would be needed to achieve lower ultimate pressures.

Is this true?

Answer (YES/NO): YES